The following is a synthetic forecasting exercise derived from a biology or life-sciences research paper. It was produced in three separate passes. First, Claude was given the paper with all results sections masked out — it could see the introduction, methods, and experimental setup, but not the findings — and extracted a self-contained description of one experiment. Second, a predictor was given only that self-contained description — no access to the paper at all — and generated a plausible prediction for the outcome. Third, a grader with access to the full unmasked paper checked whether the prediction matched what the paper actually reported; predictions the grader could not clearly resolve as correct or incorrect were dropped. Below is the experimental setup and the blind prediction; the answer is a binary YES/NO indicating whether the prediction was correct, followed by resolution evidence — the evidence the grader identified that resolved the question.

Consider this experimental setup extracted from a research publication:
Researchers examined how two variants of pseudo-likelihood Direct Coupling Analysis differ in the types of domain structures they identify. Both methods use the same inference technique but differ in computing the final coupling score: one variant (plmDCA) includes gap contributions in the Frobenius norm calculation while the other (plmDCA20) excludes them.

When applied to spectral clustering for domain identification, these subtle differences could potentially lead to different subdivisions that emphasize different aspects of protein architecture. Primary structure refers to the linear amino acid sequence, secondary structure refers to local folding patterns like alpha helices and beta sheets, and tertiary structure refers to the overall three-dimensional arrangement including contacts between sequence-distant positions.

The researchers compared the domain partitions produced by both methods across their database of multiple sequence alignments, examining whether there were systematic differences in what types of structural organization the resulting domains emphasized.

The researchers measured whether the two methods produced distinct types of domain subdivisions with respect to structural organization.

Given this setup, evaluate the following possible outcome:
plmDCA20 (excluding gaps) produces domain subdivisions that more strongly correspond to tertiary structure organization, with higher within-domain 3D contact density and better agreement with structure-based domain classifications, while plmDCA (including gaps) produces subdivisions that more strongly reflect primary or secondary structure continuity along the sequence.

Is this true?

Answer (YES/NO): NO